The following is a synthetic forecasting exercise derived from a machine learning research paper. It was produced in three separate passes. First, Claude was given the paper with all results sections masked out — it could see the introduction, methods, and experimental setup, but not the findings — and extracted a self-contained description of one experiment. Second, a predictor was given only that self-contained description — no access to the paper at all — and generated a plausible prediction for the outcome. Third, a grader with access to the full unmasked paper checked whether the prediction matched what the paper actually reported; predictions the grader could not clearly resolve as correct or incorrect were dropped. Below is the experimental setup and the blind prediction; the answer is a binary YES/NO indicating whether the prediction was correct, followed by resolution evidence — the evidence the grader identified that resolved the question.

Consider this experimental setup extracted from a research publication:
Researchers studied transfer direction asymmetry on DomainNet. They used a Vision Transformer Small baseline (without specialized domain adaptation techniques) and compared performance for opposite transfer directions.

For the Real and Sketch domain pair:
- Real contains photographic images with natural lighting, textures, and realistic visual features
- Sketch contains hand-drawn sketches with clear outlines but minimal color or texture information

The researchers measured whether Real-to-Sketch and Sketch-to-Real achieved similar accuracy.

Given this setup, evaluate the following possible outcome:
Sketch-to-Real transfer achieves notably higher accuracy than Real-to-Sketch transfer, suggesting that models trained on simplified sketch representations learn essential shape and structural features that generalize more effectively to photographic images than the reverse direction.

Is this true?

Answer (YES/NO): NO